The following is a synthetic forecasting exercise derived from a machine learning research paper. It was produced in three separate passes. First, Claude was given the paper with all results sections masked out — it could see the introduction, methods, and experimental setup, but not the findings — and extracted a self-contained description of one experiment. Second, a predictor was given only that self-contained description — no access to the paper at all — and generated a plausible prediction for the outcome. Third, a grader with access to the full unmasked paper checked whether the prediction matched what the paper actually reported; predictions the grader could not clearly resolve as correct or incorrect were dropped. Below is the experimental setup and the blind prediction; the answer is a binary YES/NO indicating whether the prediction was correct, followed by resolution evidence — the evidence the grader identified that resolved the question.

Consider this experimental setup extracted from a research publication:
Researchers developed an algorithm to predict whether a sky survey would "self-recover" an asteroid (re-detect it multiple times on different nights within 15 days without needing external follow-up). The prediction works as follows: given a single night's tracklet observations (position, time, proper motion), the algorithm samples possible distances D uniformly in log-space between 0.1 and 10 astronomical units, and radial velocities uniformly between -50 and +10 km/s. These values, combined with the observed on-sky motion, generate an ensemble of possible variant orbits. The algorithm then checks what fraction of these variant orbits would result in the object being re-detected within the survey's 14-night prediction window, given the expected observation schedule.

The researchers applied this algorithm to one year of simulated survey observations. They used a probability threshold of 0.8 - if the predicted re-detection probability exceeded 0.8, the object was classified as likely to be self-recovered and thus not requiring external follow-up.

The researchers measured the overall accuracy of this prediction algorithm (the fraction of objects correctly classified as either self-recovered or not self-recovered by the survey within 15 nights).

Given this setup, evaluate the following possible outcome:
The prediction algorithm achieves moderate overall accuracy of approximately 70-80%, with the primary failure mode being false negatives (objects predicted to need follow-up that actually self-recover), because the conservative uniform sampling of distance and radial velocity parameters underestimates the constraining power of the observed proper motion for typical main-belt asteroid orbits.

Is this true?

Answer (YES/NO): NO